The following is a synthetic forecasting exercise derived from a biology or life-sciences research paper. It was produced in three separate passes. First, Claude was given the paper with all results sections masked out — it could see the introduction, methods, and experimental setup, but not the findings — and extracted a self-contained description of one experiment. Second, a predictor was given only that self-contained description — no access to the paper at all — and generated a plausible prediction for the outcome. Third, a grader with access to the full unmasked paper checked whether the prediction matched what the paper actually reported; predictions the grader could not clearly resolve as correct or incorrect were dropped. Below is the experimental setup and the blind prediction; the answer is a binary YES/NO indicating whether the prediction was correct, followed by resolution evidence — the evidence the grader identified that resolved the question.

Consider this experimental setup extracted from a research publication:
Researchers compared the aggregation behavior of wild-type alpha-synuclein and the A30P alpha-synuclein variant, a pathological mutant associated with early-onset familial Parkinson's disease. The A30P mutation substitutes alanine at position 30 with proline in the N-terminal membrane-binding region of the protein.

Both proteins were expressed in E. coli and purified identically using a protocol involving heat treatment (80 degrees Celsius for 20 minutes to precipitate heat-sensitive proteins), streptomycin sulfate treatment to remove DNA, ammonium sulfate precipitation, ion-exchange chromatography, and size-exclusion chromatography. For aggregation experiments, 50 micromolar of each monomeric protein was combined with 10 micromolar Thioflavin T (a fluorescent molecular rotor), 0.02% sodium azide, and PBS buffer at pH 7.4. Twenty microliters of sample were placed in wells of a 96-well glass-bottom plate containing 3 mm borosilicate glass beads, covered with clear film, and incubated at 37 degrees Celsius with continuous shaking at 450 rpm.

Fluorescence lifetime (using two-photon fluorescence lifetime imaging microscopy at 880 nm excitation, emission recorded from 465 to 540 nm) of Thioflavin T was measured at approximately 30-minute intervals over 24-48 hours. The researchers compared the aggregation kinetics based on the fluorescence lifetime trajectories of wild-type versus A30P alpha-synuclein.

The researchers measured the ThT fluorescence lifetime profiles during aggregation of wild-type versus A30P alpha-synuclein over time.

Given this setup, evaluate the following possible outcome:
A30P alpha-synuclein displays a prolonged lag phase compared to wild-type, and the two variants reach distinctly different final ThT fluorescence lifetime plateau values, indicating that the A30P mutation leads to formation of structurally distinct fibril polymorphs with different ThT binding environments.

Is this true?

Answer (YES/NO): NO